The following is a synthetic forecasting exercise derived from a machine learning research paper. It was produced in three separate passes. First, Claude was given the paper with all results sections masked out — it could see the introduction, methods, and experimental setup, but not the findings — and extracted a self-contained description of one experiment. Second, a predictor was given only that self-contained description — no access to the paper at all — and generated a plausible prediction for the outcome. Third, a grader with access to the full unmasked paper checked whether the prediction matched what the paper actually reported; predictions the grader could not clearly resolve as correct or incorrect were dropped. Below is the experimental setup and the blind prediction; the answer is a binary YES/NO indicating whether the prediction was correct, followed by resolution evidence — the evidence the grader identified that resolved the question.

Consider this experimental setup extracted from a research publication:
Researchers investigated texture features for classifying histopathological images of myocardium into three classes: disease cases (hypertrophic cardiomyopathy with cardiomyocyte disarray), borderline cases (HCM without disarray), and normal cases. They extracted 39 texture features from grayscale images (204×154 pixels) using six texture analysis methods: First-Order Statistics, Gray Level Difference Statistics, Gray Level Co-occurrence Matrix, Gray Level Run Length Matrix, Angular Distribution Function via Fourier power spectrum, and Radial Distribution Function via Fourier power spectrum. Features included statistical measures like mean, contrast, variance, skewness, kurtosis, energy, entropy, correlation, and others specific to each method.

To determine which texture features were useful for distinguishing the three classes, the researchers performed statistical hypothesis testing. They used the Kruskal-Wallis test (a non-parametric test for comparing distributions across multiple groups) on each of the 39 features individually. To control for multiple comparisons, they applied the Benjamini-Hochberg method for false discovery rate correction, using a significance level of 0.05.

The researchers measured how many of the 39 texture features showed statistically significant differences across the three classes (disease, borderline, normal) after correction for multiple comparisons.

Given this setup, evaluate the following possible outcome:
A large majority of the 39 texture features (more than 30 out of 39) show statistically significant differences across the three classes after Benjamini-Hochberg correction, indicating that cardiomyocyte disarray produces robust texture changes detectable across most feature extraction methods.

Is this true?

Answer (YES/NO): YES